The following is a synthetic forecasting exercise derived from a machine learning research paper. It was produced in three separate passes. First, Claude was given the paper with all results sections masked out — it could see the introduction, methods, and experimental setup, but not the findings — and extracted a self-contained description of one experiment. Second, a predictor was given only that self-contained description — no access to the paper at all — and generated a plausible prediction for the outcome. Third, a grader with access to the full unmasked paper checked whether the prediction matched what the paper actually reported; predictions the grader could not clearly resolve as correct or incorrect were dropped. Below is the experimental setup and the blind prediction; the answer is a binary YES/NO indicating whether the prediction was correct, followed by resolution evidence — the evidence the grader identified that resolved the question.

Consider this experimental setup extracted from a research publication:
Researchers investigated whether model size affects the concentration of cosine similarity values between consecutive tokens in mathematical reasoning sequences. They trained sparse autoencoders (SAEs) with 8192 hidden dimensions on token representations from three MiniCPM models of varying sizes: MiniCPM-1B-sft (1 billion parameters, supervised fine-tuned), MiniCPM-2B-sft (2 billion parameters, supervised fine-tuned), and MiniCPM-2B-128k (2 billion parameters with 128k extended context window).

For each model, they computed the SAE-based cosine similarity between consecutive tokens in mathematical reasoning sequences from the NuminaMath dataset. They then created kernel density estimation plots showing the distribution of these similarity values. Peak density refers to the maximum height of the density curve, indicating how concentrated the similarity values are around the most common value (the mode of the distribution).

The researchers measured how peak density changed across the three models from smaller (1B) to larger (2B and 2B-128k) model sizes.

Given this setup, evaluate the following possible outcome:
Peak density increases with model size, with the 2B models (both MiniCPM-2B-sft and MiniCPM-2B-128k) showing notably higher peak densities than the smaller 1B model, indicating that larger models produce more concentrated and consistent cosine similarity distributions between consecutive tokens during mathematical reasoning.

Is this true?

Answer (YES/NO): YES